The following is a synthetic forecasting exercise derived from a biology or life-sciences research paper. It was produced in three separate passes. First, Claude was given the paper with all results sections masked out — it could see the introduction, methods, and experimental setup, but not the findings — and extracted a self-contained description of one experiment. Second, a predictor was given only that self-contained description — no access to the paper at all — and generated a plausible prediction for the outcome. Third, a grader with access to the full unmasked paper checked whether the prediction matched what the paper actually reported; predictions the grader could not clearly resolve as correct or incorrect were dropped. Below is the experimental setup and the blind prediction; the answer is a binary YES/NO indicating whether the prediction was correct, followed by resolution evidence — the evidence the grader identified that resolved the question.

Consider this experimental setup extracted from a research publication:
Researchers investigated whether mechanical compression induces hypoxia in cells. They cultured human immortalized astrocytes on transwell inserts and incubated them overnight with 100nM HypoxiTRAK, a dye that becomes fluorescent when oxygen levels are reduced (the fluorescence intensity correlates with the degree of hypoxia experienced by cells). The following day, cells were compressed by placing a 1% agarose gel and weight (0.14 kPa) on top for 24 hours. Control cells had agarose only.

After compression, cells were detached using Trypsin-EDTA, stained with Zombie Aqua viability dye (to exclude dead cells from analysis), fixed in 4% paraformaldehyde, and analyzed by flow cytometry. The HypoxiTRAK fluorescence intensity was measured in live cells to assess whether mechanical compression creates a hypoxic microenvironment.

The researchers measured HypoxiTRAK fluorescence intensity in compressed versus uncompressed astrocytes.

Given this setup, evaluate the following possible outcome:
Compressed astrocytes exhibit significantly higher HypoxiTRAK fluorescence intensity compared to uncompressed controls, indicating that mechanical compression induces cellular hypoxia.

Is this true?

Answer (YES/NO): NO